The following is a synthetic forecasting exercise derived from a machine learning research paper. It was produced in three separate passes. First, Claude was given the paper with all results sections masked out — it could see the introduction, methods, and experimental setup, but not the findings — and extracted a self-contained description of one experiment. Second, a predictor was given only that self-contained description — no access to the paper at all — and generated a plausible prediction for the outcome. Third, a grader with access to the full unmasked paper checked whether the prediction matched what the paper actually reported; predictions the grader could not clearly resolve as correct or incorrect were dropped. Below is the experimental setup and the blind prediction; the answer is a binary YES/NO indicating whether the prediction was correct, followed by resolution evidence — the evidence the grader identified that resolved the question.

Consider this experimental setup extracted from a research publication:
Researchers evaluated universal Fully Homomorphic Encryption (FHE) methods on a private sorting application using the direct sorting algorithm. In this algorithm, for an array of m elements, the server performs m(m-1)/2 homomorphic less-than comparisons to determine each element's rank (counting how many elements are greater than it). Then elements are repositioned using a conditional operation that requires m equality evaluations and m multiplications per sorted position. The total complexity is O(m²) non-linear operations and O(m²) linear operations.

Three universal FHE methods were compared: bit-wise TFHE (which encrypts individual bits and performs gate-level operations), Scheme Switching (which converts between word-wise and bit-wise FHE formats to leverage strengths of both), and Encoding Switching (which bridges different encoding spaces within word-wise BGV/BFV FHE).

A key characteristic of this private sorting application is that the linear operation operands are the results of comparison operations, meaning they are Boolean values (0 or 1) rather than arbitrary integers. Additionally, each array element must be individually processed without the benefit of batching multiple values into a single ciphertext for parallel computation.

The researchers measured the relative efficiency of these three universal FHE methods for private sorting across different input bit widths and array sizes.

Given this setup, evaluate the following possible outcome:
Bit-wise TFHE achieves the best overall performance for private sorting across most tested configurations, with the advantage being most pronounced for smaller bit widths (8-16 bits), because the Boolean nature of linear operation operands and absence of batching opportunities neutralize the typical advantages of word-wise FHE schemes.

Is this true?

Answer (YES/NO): YES